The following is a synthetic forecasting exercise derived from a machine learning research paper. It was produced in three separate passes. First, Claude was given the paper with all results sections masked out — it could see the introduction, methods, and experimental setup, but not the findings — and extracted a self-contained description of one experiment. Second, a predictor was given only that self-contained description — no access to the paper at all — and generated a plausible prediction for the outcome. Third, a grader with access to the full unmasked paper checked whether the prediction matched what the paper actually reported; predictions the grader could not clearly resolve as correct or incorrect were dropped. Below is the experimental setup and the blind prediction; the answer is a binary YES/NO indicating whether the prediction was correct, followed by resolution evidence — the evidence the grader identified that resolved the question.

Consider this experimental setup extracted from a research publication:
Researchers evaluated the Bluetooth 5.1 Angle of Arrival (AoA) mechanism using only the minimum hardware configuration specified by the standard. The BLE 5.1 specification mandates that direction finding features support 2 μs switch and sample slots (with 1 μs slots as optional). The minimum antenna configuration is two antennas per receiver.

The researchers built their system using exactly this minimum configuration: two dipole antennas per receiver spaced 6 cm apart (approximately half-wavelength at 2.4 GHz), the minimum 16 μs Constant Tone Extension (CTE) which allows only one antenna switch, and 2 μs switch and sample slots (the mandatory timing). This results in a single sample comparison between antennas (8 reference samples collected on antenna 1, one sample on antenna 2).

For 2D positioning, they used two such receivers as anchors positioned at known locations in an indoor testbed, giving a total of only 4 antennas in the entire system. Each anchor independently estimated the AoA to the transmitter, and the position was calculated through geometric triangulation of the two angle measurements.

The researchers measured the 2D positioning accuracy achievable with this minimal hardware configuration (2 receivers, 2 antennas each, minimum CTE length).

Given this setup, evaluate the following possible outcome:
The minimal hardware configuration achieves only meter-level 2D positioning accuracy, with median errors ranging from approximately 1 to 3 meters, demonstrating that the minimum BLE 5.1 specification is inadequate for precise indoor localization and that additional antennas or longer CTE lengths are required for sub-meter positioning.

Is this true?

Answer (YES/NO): NO